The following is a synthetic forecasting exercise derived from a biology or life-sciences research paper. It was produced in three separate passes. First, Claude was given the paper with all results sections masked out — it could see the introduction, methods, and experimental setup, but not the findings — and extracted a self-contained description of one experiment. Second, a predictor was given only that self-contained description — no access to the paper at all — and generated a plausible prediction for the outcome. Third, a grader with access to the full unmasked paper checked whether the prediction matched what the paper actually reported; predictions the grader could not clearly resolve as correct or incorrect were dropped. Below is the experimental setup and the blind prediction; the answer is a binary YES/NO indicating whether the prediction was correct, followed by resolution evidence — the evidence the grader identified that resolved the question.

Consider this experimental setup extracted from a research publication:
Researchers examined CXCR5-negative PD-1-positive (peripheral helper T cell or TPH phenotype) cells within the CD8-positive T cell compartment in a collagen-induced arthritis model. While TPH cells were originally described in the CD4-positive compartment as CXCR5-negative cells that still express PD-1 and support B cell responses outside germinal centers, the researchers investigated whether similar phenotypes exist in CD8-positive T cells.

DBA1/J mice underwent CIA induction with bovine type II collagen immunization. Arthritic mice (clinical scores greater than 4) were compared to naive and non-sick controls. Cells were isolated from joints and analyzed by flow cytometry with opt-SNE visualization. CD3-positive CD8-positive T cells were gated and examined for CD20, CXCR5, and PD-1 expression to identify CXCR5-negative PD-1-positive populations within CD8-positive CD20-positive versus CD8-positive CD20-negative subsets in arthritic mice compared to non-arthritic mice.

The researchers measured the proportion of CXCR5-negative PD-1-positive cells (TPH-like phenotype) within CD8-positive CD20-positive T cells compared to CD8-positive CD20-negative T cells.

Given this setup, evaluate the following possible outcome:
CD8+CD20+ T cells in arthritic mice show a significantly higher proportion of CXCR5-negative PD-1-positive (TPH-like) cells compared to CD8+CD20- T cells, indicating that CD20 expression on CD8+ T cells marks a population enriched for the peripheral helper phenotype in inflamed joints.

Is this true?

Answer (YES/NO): YES